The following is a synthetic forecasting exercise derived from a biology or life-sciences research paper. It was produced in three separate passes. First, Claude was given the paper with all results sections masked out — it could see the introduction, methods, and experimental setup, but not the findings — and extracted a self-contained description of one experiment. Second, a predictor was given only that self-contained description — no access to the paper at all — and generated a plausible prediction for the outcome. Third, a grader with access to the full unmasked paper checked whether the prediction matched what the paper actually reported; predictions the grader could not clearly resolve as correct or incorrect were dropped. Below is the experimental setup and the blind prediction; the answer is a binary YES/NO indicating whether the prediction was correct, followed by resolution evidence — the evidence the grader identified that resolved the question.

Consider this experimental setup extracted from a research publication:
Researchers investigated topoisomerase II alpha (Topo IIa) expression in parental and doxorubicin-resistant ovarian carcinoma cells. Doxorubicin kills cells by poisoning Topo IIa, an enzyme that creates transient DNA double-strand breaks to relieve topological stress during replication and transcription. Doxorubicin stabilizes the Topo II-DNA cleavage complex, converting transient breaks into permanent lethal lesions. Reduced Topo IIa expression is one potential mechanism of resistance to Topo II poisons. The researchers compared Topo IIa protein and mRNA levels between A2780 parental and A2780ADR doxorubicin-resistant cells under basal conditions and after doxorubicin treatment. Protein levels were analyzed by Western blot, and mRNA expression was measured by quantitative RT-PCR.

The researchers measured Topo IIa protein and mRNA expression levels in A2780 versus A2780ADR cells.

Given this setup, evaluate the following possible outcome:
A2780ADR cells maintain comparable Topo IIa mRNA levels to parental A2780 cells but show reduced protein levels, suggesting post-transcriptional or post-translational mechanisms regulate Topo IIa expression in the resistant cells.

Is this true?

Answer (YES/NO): YES